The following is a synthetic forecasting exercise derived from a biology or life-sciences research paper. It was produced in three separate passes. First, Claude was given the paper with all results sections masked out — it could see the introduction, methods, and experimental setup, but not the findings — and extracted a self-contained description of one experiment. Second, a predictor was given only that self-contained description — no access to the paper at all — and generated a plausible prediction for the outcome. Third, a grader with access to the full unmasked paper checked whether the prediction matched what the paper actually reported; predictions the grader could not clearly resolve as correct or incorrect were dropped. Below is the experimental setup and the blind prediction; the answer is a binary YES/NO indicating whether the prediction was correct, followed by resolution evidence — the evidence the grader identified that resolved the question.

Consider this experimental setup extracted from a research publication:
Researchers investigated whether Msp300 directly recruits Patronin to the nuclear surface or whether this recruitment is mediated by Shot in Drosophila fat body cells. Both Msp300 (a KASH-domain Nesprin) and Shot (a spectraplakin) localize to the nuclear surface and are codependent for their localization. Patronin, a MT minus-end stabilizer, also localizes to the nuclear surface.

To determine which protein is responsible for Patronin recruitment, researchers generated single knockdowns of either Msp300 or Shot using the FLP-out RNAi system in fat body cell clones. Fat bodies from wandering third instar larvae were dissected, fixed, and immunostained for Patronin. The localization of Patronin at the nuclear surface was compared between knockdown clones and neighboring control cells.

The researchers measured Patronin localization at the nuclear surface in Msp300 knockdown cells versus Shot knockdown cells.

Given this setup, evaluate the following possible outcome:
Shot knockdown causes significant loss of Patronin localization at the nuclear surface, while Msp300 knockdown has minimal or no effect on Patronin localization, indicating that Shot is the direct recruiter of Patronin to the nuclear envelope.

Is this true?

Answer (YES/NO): NO